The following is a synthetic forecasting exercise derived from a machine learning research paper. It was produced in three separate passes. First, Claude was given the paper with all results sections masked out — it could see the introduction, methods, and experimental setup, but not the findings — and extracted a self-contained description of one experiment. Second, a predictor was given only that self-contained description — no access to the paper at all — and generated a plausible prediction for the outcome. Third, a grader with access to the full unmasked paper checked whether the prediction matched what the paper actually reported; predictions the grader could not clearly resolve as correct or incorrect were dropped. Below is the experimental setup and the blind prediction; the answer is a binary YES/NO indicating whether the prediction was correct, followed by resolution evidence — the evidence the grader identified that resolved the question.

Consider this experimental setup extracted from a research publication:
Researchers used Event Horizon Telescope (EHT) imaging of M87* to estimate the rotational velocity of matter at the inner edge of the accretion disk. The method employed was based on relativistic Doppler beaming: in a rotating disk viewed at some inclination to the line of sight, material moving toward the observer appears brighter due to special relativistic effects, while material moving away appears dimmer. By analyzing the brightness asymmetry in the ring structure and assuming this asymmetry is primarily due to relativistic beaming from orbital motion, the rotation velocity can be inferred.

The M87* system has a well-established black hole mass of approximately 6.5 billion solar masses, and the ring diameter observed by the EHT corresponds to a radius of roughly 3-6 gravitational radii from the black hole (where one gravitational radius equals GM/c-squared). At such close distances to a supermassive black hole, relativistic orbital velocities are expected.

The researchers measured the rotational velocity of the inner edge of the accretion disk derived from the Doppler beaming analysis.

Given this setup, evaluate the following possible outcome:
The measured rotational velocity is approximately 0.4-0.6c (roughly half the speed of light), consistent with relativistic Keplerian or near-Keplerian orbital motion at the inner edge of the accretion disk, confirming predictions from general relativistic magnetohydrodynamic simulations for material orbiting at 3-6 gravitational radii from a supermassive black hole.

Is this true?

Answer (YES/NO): NO